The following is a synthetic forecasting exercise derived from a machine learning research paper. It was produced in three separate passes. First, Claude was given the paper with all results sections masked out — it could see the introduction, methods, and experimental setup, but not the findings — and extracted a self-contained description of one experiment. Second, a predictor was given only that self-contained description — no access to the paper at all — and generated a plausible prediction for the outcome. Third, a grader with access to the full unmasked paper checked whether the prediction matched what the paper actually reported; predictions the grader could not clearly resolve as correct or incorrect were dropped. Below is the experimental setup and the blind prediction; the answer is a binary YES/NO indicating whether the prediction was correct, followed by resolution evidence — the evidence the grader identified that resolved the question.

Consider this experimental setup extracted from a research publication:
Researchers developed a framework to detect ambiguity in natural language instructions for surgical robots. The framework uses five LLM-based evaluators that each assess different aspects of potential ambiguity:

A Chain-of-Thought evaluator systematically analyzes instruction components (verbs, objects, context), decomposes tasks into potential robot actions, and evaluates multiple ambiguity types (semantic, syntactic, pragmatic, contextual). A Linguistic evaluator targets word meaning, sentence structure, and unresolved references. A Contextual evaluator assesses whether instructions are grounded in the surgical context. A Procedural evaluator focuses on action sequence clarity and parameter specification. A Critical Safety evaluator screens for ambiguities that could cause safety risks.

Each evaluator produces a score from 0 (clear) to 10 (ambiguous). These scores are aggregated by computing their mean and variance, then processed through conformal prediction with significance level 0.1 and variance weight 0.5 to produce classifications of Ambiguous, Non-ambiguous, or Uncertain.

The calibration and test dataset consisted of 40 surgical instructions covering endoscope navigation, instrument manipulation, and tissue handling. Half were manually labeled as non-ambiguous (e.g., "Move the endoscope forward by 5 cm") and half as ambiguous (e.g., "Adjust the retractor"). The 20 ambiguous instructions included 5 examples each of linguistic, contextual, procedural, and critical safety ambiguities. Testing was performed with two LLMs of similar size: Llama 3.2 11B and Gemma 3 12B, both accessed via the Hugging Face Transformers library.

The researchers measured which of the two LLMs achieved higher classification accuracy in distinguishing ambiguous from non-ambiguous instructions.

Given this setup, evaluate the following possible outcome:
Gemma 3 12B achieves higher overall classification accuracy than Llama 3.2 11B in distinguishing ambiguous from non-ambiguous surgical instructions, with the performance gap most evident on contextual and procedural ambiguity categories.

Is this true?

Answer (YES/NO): NO